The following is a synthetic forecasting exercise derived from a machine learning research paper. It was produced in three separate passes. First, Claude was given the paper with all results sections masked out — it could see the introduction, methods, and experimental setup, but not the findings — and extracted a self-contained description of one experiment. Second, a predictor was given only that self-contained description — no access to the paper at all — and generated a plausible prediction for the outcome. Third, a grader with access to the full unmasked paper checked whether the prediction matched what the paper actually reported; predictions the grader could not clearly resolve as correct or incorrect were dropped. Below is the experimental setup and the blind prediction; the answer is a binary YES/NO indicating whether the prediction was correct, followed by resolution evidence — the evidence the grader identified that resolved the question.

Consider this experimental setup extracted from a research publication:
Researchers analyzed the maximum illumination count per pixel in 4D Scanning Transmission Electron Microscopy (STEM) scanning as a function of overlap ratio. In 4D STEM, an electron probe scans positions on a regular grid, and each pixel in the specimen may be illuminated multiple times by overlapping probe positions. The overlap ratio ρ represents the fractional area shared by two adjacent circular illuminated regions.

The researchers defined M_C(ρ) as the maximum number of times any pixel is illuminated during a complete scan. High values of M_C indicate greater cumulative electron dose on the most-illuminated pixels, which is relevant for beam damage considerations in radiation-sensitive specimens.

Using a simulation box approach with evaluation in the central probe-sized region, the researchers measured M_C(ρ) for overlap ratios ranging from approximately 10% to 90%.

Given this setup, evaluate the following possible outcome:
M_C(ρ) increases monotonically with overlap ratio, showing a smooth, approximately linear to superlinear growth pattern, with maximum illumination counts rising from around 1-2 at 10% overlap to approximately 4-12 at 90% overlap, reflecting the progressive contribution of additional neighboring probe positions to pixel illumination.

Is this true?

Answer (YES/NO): NO